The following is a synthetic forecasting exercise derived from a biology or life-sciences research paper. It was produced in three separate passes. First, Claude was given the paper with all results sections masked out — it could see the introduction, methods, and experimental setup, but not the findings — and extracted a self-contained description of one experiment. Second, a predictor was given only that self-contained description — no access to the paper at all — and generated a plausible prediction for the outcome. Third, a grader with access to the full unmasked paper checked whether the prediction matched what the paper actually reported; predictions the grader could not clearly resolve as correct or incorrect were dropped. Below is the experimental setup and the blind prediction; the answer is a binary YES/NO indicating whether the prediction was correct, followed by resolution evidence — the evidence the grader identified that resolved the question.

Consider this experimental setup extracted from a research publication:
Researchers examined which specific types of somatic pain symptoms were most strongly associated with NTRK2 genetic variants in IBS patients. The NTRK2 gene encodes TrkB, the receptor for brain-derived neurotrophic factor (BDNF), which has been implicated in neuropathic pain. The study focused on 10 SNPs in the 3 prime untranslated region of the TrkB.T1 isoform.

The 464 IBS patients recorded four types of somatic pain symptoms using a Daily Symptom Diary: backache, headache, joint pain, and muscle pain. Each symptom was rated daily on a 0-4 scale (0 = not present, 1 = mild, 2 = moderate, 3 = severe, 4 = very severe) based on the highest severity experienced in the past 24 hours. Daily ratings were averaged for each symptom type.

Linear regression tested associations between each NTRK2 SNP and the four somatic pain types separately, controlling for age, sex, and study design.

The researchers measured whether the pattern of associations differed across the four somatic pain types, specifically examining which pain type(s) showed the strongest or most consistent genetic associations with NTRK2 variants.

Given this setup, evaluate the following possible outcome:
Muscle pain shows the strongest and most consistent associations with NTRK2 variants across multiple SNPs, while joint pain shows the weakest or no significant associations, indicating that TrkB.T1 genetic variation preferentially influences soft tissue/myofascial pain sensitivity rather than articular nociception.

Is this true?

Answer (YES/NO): NO